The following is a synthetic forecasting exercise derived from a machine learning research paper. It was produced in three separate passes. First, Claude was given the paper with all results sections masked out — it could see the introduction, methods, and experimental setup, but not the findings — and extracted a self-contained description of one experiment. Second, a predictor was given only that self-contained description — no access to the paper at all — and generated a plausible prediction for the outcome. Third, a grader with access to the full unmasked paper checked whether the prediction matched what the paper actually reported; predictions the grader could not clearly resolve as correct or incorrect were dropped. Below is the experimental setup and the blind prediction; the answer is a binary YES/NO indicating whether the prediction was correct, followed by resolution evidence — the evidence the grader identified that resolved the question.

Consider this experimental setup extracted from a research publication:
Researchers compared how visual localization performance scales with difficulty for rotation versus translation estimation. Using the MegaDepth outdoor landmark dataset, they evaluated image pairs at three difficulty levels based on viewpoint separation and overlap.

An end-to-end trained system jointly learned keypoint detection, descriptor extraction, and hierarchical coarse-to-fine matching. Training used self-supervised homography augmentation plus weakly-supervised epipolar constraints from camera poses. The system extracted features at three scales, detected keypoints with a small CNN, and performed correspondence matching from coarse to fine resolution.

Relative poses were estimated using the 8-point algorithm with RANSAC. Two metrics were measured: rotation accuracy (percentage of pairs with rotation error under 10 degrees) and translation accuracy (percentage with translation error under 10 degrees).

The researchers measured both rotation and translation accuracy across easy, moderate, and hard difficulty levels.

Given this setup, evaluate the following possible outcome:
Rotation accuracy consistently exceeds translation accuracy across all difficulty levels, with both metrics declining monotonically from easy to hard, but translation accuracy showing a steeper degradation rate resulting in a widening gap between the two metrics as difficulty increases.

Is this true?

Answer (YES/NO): NO